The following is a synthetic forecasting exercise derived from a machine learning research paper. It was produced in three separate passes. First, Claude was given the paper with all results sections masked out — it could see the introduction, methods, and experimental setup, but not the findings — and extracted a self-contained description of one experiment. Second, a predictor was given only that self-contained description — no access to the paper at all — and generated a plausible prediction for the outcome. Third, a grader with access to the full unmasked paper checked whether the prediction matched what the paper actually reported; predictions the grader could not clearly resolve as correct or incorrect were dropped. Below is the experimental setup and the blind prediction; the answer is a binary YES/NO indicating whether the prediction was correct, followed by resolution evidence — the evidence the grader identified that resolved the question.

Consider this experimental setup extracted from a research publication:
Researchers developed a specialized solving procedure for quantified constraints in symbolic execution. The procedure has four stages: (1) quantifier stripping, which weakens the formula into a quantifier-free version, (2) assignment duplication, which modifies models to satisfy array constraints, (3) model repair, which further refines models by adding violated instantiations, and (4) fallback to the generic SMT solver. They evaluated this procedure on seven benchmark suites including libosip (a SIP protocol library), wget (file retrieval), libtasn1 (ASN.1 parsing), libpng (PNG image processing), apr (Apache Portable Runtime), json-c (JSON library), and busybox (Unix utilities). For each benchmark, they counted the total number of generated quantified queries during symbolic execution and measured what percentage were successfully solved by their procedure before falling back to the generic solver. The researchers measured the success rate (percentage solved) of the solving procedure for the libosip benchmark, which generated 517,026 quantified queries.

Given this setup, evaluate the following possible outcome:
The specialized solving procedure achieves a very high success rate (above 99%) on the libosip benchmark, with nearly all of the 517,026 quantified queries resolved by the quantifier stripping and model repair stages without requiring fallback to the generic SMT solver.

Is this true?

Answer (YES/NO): NO